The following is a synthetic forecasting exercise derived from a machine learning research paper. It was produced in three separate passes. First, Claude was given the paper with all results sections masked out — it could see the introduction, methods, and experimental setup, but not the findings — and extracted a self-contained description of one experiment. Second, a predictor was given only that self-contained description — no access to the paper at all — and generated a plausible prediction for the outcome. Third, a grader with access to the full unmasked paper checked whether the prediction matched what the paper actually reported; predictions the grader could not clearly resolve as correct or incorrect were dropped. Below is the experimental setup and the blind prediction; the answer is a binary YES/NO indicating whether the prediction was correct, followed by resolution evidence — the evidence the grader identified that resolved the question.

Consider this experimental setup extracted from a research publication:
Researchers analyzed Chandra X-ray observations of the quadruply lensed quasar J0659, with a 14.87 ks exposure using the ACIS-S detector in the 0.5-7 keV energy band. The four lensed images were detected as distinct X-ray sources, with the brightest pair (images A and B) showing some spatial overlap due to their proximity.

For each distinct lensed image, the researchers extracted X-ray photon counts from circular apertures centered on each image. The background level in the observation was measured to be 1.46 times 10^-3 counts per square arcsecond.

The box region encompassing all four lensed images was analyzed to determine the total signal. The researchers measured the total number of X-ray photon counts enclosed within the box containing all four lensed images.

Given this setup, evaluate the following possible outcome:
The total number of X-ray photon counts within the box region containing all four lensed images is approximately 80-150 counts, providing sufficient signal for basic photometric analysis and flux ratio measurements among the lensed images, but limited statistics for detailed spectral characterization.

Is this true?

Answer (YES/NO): NO